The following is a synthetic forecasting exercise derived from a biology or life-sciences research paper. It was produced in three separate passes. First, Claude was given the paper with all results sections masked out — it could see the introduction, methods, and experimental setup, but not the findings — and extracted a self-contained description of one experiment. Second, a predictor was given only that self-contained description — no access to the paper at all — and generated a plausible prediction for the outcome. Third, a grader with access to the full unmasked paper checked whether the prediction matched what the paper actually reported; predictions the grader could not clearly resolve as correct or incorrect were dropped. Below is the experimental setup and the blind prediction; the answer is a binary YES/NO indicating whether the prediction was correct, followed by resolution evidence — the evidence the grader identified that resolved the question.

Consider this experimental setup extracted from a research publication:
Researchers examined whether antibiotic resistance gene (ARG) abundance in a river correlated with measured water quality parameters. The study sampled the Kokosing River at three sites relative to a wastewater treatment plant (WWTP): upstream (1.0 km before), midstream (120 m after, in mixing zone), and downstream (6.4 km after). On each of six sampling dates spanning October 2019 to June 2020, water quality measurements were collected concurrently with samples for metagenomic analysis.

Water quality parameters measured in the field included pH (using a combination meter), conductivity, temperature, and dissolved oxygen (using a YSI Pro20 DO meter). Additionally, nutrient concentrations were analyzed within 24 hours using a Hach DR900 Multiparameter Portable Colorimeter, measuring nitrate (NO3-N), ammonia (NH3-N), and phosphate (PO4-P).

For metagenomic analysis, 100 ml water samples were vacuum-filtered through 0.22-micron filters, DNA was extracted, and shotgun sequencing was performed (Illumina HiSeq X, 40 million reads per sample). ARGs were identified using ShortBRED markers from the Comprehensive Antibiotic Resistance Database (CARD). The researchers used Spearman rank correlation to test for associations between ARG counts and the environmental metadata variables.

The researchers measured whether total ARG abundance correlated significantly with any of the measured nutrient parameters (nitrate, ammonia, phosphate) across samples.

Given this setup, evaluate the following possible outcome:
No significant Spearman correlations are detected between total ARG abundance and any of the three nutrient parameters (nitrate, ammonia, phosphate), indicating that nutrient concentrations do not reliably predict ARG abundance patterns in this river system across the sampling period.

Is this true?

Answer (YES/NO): YES